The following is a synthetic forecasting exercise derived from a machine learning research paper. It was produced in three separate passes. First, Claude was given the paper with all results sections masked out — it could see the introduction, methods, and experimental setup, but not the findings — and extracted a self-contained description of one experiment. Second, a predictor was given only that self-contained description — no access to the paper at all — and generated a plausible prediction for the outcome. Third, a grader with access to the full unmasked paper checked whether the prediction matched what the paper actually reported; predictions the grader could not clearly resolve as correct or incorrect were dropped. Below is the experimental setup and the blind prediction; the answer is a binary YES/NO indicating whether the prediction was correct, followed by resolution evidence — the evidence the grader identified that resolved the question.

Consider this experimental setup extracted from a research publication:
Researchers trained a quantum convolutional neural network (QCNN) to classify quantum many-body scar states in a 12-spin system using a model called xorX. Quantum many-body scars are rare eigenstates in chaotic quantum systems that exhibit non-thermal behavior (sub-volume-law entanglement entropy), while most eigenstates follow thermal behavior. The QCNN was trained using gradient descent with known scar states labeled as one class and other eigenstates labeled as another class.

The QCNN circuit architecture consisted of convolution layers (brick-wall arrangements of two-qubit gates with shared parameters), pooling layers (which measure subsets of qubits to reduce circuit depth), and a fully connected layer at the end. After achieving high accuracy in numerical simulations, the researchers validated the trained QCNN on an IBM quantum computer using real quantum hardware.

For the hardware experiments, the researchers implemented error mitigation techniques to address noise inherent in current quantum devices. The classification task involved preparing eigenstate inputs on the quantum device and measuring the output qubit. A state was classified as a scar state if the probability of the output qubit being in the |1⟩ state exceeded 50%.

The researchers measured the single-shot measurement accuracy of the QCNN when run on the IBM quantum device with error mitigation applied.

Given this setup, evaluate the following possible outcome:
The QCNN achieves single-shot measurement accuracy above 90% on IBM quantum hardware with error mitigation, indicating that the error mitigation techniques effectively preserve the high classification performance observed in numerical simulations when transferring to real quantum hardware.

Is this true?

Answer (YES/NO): NO